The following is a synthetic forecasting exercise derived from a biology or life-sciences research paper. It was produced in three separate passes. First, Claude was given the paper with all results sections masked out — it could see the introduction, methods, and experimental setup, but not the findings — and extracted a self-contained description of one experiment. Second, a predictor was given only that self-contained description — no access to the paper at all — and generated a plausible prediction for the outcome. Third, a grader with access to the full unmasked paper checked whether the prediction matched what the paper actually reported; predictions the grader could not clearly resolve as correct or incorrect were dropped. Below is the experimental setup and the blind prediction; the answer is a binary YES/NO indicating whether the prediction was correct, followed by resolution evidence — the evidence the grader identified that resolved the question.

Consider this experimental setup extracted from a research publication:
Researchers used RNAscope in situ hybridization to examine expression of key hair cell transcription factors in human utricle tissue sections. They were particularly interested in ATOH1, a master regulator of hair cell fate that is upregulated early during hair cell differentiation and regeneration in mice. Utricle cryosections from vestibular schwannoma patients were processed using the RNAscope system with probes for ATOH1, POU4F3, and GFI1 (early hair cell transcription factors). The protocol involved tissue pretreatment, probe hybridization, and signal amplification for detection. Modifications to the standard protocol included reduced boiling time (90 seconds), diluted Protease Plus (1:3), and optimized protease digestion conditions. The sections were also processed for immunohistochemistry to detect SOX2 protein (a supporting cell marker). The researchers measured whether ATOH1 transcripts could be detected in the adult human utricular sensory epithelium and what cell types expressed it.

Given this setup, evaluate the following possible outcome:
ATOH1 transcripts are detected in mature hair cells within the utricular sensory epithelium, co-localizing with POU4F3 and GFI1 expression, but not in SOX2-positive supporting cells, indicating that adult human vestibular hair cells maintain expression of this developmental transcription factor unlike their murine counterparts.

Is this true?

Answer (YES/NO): NO